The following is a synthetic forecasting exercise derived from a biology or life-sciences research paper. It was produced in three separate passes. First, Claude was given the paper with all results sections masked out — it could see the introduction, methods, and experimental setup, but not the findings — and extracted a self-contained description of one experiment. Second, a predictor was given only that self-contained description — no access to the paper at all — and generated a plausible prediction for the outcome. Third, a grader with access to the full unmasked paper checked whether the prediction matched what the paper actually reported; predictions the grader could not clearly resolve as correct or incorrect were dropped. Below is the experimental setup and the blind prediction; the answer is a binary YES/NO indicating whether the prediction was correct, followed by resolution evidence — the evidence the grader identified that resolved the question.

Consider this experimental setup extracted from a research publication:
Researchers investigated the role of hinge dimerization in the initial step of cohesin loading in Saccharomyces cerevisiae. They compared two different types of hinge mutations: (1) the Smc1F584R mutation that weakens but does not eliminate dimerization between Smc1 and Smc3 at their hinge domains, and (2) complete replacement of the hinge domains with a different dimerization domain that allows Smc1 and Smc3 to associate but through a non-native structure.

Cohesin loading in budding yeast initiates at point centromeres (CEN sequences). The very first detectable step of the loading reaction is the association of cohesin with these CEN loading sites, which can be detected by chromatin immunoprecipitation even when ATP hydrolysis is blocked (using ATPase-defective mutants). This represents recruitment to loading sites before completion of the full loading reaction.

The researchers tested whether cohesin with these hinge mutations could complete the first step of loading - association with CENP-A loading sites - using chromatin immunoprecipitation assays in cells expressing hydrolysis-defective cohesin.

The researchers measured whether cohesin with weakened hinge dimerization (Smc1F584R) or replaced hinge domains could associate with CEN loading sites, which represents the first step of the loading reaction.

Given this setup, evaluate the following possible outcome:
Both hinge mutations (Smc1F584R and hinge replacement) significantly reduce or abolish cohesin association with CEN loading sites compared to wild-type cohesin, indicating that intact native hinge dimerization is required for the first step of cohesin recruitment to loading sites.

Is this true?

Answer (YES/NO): YES